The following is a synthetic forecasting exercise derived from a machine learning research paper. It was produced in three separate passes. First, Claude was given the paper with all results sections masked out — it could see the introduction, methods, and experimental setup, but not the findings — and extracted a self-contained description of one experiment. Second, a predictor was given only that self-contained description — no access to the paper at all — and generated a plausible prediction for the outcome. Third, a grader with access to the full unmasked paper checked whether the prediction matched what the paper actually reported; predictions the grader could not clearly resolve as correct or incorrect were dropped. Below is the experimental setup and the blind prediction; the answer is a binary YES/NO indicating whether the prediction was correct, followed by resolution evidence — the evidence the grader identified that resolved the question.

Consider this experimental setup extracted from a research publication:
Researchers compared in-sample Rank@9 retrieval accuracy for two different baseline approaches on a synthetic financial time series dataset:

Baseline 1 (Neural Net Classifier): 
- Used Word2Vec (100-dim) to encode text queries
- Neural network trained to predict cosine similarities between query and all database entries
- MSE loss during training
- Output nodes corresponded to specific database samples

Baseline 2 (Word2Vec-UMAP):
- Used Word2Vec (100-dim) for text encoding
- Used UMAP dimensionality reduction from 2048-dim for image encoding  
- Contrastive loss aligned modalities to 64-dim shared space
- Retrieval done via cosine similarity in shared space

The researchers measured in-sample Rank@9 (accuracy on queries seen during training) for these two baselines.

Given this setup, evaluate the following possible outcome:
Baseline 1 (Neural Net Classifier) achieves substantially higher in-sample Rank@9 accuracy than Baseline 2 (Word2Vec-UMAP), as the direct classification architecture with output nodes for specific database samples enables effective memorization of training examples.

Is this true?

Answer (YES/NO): YES